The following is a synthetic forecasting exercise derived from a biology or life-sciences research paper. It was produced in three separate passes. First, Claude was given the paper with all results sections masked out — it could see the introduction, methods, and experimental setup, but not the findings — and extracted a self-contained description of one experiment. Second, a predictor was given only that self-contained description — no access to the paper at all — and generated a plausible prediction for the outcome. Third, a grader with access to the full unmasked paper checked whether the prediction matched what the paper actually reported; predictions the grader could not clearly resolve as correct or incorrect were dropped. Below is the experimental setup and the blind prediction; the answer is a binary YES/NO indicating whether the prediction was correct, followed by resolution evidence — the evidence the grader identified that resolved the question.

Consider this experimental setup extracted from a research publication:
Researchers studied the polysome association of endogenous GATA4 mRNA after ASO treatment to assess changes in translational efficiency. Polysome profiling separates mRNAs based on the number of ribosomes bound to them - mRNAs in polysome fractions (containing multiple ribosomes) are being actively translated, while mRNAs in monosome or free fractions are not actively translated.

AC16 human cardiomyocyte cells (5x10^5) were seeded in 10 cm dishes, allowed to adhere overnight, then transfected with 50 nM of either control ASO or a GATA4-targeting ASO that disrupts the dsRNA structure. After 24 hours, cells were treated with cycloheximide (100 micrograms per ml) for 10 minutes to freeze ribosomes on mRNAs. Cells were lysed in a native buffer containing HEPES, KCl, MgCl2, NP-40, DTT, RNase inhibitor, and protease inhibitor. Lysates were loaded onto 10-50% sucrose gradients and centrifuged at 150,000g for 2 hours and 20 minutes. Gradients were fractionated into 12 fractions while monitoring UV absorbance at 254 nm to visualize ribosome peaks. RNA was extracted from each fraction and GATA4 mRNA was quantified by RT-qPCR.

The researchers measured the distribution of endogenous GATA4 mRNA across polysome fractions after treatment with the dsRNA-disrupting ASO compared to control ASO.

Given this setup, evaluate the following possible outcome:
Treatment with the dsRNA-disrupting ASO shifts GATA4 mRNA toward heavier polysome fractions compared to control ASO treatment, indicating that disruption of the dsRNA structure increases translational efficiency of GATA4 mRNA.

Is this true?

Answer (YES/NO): YES